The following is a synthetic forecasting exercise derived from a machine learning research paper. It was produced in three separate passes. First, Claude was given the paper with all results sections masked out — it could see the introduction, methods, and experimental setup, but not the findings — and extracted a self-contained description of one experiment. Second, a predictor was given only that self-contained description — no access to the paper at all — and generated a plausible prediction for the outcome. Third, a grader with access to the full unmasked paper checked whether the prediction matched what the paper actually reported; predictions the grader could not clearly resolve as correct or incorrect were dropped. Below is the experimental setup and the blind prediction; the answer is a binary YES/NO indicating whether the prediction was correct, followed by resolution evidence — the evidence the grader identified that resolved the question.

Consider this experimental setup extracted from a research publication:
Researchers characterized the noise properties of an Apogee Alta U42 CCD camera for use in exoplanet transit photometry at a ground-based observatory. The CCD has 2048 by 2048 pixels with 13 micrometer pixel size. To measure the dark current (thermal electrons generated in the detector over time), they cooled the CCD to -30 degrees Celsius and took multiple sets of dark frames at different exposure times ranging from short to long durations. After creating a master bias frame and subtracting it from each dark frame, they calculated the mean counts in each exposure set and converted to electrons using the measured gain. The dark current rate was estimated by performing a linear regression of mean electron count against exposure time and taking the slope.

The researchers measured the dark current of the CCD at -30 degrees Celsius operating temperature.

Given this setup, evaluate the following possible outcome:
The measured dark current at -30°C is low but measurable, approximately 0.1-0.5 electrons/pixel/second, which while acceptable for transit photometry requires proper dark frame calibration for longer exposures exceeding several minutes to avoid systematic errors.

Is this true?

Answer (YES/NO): YES